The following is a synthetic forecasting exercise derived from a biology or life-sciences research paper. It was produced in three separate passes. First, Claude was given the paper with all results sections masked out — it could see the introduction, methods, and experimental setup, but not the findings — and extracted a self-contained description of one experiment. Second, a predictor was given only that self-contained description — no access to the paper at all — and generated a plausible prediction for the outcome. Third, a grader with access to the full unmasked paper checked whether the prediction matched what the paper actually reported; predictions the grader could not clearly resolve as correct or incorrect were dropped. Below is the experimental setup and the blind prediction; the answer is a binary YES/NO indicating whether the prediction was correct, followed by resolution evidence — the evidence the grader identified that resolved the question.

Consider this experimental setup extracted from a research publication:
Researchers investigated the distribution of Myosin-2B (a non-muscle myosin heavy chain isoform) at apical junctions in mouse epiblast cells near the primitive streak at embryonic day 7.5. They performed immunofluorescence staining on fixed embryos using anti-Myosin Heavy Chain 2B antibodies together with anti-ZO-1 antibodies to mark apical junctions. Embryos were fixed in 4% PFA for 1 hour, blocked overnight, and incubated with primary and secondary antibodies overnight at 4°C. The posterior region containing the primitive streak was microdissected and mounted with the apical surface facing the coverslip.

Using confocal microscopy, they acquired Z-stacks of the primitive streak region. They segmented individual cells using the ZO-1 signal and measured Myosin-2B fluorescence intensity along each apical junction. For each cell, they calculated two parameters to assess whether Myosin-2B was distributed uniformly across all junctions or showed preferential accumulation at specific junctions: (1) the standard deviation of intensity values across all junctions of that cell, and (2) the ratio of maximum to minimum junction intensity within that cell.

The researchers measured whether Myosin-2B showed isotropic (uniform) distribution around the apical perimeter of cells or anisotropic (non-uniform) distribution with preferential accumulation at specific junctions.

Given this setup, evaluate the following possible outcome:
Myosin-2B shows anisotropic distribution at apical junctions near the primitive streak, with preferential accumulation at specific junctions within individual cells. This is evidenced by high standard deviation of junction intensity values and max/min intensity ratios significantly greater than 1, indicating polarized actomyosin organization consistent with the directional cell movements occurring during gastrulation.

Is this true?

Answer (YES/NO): NO